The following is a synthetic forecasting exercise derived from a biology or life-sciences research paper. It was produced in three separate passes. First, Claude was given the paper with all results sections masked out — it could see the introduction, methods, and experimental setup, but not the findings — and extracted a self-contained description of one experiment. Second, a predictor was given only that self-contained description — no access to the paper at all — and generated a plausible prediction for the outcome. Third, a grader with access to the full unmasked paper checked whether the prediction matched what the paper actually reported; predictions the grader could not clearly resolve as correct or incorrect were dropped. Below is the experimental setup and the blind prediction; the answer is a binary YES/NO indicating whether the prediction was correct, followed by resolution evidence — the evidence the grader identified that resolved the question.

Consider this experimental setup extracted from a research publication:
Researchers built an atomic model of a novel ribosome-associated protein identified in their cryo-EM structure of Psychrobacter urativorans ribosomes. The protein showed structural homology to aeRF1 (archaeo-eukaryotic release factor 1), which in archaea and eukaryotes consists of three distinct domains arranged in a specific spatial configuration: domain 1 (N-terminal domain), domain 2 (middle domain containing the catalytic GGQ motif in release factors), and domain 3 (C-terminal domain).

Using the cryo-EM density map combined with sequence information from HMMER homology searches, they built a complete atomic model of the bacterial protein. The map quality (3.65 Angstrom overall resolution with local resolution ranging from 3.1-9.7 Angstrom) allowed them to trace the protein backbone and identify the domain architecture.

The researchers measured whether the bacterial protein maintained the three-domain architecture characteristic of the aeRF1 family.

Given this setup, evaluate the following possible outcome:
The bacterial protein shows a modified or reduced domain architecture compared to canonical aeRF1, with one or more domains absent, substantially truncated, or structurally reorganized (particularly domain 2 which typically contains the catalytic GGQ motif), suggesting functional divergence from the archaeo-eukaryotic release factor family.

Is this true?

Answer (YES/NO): NO